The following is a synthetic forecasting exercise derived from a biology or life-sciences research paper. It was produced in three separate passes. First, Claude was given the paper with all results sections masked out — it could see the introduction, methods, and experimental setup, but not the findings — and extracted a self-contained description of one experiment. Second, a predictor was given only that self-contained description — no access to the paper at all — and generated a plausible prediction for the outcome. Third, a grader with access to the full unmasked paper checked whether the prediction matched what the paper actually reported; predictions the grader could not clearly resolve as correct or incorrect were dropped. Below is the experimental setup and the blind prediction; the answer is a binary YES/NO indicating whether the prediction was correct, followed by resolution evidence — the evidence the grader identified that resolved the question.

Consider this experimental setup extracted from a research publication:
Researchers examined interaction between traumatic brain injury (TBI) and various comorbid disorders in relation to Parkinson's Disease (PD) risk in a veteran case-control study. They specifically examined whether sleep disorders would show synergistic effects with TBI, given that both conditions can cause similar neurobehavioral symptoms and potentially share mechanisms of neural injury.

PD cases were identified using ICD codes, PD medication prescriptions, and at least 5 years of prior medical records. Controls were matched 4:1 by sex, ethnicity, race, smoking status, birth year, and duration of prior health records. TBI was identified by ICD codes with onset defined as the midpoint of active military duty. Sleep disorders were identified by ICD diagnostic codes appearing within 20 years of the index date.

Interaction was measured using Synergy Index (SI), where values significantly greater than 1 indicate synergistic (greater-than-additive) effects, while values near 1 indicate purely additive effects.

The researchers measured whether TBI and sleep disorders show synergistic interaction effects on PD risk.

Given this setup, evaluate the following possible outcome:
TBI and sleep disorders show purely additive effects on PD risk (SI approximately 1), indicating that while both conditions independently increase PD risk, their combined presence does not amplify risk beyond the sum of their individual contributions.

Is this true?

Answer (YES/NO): NO